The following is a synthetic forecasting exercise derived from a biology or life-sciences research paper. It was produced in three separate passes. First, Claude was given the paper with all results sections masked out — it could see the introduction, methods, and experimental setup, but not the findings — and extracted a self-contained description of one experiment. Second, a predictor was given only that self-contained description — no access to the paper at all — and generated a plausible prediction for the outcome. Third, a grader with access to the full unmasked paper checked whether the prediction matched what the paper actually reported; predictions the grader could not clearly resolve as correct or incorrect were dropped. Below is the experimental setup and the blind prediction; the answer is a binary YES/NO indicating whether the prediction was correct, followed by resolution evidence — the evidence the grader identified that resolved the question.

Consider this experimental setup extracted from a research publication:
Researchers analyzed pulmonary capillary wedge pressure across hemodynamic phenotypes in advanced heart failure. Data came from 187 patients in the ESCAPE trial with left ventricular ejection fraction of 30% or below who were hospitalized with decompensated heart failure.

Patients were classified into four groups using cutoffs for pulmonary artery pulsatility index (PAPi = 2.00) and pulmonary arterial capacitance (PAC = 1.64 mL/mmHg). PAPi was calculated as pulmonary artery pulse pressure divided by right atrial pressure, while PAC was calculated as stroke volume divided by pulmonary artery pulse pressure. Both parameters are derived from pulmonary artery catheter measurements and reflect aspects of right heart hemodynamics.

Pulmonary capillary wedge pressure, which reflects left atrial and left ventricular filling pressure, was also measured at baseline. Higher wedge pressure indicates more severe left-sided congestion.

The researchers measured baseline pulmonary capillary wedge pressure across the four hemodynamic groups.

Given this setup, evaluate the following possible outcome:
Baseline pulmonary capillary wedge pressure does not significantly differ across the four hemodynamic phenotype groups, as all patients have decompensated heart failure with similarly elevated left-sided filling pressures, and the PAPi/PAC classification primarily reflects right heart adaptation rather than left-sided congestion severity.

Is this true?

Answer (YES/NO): NO